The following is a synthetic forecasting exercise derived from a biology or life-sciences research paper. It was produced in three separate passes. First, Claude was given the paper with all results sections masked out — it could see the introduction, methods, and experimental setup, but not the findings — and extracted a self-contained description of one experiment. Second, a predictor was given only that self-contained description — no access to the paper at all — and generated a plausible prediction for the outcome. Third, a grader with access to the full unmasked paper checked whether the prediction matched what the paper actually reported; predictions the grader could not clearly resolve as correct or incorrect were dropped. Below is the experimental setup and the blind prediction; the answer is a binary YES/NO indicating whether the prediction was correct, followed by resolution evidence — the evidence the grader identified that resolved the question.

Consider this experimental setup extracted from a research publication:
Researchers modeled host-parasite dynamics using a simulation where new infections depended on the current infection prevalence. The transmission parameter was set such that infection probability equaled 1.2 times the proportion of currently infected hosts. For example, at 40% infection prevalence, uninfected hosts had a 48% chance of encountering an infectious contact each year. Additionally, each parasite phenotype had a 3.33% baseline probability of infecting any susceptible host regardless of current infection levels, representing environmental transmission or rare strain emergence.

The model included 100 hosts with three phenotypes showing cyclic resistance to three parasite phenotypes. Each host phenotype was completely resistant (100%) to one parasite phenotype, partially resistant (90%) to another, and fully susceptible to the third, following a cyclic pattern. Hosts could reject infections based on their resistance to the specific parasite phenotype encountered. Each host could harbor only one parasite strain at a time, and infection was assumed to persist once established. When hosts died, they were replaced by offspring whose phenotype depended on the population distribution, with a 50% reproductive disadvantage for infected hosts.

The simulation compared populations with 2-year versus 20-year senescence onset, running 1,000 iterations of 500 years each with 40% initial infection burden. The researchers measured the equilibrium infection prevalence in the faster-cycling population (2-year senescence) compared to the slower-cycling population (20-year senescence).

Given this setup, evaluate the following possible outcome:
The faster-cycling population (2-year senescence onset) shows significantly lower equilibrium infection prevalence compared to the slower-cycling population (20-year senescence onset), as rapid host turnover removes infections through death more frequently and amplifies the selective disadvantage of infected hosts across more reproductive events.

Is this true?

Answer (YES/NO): YES